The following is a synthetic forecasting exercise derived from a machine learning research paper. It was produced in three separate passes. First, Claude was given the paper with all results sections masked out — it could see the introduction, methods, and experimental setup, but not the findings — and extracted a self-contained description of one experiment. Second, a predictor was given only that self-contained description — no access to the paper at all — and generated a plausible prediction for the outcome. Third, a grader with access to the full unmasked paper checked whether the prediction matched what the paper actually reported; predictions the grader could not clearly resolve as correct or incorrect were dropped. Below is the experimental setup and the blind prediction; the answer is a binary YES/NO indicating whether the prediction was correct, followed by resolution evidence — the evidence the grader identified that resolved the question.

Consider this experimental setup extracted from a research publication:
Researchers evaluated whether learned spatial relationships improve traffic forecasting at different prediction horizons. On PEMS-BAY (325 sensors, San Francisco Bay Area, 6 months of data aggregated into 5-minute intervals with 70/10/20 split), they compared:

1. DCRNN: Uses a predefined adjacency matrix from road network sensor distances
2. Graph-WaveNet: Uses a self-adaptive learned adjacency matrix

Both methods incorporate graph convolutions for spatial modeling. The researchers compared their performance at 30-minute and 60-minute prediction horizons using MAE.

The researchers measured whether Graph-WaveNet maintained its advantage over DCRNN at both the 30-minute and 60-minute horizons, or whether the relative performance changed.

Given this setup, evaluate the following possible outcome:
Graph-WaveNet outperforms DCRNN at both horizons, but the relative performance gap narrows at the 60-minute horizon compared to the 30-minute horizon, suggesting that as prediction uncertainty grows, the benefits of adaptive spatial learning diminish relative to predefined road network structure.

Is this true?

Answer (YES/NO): YES